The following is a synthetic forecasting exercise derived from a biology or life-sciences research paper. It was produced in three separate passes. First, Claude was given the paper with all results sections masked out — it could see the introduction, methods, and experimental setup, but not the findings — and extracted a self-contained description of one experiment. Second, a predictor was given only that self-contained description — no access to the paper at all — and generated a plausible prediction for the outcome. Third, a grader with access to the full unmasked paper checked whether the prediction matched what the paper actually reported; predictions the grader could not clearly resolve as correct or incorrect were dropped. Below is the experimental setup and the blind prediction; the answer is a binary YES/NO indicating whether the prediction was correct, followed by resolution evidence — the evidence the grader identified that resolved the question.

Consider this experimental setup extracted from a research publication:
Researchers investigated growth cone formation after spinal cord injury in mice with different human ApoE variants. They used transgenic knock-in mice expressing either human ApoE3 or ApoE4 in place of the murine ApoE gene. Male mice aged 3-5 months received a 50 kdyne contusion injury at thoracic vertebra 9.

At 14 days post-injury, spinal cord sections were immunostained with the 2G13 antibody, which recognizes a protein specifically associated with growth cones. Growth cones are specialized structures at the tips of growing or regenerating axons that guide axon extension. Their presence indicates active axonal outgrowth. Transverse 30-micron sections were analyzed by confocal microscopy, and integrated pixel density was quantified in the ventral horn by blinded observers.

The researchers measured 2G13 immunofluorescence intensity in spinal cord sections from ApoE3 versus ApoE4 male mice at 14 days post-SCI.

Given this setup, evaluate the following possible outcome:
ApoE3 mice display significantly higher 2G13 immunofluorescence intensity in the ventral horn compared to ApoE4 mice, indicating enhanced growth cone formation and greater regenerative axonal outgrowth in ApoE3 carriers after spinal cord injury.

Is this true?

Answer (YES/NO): YES